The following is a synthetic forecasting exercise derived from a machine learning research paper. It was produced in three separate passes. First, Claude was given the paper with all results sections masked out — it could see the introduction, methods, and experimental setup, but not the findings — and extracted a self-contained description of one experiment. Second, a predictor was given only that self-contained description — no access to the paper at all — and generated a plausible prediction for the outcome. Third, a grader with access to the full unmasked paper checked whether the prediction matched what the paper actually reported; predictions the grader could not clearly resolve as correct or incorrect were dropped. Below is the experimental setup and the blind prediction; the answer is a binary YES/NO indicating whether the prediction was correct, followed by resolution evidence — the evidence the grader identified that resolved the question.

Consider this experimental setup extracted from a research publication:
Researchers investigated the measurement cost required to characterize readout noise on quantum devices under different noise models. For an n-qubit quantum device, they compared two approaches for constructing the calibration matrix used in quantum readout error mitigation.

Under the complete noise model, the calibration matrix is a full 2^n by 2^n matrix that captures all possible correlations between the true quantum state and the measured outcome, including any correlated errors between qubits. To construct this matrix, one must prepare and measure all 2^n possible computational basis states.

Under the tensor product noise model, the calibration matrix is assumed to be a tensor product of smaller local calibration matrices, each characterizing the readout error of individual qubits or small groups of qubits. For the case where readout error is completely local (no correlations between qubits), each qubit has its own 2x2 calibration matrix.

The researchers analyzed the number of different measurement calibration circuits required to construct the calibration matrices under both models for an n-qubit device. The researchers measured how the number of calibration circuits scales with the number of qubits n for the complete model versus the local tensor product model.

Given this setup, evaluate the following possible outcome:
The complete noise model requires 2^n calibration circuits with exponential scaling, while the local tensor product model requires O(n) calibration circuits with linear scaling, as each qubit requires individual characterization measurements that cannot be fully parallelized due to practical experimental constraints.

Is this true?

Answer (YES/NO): YES